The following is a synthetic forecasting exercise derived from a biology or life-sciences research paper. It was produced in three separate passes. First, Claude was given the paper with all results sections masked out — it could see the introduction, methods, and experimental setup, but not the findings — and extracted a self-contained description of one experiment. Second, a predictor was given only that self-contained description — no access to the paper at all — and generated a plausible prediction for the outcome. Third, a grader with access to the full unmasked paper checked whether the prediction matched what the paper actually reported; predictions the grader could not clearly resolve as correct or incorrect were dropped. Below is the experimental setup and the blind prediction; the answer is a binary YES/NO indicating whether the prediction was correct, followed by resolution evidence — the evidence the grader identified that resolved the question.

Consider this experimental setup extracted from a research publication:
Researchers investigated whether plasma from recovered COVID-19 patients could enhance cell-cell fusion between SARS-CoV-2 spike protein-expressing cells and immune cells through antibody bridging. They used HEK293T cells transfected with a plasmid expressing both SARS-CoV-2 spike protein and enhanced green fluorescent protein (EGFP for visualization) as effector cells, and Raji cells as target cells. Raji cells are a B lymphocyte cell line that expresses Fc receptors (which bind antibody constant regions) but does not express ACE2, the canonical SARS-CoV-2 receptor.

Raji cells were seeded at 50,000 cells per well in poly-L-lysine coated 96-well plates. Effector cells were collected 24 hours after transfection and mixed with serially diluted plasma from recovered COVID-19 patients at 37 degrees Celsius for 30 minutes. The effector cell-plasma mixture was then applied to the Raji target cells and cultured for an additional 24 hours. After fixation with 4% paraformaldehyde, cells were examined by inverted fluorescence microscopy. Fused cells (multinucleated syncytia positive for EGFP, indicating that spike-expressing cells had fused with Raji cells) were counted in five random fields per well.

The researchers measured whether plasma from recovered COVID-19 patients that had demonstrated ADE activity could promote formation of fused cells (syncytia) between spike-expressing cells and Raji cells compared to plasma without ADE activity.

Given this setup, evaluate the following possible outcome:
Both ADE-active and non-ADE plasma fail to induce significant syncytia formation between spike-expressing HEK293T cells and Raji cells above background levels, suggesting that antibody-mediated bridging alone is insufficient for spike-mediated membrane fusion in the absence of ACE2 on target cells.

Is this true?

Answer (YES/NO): NO